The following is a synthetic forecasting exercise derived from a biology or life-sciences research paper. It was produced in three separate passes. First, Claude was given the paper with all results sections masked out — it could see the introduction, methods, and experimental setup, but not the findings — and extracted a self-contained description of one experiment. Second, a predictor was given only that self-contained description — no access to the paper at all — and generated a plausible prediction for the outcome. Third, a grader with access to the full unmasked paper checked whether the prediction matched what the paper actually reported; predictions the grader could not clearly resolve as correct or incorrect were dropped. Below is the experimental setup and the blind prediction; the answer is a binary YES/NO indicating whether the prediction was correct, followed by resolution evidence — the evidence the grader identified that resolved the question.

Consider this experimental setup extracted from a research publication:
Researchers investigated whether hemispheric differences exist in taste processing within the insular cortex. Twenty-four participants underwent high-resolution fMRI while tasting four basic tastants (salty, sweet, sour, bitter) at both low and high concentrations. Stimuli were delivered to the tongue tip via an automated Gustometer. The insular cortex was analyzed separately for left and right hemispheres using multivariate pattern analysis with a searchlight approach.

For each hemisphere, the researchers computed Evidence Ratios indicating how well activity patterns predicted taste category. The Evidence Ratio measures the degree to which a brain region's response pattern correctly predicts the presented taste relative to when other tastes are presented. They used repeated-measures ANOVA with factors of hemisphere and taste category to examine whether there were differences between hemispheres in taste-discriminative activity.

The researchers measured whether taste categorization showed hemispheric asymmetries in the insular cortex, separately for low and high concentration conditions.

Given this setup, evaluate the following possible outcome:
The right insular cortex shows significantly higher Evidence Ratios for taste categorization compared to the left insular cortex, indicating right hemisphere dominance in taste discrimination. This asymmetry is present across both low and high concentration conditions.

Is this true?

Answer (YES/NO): NO